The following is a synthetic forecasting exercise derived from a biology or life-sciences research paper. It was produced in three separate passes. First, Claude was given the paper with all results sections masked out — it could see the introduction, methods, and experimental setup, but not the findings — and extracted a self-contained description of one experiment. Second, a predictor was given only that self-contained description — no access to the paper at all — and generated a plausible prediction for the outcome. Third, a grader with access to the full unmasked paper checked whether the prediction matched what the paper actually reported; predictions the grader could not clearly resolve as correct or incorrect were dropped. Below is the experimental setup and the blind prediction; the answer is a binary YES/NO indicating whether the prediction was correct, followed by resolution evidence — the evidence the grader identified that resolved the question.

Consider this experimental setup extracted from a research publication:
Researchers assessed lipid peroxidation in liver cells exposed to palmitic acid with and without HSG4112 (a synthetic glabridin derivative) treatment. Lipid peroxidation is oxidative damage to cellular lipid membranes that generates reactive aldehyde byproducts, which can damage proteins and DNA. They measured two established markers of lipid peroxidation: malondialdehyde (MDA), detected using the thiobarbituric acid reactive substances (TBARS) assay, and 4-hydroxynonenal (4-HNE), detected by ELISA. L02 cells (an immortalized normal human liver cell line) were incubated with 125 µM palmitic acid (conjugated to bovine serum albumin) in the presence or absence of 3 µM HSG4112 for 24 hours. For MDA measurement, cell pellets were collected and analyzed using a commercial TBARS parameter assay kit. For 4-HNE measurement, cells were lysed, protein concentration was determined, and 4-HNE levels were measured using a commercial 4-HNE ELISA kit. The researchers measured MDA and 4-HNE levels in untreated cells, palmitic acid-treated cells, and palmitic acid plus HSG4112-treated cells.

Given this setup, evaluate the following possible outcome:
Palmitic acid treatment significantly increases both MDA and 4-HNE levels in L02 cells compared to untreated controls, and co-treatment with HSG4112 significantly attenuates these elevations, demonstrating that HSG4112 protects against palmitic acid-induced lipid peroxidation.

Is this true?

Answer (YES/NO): YES